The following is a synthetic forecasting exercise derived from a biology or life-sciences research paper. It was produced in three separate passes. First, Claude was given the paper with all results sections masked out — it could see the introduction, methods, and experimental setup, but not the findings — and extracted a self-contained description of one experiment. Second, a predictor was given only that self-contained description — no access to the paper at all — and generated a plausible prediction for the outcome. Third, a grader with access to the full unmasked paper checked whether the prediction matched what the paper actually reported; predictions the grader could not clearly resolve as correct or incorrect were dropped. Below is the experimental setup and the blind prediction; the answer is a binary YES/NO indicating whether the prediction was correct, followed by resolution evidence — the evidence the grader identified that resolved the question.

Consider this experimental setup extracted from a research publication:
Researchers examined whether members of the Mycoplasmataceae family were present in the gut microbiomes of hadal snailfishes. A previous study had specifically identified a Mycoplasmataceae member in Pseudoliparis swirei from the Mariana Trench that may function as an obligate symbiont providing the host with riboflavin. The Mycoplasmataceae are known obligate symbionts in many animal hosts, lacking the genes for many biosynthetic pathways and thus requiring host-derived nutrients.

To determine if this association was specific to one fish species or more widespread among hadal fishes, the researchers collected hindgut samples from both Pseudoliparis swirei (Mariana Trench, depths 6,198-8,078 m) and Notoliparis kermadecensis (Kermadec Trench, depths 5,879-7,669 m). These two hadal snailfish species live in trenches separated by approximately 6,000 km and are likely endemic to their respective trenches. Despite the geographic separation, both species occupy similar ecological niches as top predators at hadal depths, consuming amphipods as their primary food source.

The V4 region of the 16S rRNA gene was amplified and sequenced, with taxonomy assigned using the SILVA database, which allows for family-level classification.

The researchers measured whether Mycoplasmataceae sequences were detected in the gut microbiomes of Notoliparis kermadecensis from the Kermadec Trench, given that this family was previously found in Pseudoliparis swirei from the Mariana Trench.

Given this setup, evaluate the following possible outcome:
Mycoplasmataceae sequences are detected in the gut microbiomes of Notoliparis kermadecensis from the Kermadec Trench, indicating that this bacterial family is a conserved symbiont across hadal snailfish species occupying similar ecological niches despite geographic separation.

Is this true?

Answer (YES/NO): YES